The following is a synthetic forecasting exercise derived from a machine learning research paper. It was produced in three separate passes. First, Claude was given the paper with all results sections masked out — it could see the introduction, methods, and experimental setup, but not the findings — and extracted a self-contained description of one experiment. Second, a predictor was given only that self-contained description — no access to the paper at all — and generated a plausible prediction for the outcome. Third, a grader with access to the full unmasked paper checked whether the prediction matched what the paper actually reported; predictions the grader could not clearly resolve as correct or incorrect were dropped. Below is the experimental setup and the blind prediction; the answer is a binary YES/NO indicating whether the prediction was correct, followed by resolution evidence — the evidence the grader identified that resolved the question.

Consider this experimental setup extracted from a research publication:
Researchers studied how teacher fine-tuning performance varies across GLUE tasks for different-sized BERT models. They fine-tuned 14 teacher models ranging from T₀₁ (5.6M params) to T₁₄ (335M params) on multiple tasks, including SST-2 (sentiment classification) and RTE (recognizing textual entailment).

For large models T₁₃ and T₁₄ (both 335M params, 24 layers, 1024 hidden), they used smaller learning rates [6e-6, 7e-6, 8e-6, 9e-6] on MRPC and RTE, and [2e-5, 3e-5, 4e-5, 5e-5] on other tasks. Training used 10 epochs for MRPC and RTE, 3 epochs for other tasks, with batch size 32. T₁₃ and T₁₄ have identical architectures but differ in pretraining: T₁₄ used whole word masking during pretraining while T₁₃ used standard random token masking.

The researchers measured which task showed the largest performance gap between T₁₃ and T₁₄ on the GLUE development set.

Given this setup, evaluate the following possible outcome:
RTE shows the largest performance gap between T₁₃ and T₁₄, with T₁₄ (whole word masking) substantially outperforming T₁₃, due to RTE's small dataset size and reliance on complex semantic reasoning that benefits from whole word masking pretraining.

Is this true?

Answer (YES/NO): YES